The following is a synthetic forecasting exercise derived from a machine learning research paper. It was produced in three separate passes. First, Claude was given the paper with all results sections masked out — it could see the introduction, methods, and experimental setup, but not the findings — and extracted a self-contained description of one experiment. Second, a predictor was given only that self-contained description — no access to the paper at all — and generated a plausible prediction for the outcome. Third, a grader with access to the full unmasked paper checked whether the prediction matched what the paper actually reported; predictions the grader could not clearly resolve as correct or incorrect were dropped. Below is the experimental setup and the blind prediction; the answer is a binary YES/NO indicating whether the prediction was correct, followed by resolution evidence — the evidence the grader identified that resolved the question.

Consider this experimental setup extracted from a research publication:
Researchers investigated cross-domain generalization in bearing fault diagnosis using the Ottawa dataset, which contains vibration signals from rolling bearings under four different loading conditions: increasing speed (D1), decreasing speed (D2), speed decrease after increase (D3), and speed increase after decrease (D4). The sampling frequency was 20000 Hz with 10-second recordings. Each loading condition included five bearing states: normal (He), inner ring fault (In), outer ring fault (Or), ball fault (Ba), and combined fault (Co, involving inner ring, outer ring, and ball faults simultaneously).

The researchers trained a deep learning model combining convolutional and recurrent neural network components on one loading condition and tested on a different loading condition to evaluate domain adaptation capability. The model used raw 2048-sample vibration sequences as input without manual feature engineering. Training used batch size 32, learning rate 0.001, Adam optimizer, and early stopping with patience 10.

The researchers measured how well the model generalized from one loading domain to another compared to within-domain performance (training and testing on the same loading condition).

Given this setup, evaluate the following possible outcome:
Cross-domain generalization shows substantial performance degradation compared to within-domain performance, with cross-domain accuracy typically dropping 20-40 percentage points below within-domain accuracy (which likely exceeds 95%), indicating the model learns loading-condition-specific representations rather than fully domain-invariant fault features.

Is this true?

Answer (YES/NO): NO